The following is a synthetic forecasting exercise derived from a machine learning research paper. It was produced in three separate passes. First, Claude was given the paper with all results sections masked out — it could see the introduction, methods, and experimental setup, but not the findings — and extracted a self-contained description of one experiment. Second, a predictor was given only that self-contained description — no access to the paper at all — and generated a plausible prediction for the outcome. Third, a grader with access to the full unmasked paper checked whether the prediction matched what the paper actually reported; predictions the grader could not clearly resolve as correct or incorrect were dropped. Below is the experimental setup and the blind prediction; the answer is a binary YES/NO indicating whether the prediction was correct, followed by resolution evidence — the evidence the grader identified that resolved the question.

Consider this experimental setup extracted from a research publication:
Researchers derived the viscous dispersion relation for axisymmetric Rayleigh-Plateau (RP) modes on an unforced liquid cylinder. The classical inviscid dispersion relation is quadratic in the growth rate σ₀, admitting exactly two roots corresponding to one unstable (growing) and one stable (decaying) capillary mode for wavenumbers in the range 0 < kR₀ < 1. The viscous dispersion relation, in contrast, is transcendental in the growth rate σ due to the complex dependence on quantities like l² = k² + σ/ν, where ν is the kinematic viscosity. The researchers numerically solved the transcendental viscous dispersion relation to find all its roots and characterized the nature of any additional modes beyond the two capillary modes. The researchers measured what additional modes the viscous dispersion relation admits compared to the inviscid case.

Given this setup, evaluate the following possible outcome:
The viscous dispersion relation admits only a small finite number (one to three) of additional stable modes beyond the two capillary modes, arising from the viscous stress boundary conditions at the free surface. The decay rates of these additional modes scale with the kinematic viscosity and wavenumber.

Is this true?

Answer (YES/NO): NO